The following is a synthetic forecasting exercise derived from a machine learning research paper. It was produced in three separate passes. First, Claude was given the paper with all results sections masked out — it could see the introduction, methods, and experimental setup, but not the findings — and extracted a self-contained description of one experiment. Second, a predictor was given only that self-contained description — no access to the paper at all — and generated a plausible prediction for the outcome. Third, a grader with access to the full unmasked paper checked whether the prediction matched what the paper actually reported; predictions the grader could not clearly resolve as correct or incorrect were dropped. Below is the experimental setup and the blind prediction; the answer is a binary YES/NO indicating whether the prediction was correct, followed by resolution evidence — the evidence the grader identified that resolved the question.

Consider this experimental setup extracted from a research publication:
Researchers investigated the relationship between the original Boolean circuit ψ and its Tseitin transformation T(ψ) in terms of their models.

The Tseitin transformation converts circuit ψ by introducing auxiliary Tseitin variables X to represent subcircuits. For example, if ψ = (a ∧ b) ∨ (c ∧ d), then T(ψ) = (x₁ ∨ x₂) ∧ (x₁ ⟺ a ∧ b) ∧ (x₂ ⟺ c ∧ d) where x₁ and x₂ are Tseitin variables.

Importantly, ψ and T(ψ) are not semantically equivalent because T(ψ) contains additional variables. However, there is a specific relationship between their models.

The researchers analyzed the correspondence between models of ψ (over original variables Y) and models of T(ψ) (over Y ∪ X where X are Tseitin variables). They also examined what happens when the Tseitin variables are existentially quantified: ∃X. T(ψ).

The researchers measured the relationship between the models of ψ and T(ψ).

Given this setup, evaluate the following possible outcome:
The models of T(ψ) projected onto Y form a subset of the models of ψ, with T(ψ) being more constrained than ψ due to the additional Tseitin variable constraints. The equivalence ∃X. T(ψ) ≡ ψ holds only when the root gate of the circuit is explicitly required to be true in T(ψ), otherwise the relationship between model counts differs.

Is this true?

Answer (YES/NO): NO